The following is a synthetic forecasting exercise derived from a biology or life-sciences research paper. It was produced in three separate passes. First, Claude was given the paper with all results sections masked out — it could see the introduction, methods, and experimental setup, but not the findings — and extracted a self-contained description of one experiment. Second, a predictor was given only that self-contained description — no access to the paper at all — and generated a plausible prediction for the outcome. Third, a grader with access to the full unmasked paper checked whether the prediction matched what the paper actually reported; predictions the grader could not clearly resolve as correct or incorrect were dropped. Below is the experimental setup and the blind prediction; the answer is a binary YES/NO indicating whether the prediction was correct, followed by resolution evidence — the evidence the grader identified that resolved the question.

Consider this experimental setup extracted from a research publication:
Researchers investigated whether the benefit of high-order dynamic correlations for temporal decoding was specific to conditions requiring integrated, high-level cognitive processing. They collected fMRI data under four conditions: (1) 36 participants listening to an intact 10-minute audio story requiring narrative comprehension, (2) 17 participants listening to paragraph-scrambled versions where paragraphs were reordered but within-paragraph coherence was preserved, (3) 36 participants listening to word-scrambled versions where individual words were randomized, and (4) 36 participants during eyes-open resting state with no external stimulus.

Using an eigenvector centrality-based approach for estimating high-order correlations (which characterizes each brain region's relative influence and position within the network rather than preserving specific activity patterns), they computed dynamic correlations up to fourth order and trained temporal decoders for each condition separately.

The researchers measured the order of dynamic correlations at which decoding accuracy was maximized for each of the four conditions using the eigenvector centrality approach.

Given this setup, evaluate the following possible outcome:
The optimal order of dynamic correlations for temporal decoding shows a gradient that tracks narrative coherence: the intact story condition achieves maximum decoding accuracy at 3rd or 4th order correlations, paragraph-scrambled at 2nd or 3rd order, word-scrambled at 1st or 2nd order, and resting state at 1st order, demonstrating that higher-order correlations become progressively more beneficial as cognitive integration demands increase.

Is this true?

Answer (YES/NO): NO